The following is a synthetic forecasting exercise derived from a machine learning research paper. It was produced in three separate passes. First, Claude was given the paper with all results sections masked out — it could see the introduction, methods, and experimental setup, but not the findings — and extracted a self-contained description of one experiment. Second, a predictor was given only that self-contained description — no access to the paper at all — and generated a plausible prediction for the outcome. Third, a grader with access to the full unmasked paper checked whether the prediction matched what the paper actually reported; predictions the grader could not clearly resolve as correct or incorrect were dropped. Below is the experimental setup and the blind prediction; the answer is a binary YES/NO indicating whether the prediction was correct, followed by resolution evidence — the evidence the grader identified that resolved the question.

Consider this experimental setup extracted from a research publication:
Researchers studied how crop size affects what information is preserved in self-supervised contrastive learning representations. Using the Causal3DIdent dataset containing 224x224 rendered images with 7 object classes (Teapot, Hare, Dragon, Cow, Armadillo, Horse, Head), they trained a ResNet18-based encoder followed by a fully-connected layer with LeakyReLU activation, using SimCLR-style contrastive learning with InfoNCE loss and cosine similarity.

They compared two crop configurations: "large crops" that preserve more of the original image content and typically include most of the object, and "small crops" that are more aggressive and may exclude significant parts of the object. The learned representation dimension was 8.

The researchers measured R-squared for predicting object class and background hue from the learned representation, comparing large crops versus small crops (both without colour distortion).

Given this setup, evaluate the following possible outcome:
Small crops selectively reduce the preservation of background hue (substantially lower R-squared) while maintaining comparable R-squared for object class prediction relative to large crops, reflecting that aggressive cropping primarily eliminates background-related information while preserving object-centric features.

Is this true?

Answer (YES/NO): NO